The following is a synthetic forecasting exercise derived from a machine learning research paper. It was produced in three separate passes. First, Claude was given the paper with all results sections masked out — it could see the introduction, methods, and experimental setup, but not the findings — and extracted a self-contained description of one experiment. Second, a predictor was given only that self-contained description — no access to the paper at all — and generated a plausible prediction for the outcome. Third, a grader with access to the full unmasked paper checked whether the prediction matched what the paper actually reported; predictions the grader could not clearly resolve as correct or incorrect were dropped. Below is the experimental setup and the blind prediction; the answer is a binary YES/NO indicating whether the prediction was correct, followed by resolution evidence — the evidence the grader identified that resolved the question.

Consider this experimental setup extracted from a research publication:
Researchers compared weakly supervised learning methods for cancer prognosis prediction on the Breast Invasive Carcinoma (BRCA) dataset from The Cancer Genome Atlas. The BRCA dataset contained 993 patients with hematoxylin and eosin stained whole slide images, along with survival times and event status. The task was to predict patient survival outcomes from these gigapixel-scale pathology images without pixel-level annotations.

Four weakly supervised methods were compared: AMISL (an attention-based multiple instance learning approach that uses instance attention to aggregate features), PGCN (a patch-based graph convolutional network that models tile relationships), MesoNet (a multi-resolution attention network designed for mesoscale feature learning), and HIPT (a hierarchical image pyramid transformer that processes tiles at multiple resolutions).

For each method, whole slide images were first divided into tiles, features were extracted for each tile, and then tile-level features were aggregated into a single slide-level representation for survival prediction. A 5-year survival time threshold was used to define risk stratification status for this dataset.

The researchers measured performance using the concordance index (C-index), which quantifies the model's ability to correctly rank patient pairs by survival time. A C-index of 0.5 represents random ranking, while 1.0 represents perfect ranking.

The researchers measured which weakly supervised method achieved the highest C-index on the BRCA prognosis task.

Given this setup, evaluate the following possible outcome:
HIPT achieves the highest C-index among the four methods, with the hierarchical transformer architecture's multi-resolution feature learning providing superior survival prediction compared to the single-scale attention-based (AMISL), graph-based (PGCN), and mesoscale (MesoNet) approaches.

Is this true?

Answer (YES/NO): NO